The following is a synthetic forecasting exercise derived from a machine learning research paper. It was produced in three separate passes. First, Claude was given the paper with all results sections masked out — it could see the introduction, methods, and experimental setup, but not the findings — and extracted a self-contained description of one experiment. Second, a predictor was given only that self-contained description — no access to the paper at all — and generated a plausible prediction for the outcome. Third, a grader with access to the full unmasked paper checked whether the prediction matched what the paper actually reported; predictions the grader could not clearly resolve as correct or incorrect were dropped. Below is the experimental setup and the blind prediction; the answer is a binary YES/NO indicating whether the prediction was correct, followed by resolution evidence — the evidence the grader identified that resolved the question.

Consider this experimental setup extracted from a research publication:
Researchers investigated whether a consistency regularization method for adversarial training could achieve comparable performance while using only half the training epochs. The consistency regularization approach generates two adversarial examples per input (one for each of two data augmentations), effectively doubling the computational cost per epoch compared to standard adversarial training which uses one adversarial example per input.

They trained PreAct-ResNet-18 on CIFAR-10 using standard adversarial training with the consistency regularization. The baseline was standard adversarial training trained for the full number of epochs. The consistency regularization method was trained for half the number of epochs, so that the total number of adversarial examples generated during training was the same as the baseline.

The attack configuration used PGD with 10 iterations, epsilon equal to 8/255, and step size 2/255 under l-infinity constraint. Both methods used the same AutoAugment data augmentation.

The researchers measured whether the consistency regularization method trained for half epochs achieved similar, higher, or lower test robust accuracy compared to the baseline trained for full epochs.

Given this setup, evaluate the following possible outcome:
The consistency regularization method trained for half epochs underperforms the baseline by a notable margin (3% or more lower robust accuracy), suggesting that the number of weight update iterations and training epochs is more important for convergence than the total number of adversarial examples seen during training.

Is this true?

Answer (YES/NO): NO